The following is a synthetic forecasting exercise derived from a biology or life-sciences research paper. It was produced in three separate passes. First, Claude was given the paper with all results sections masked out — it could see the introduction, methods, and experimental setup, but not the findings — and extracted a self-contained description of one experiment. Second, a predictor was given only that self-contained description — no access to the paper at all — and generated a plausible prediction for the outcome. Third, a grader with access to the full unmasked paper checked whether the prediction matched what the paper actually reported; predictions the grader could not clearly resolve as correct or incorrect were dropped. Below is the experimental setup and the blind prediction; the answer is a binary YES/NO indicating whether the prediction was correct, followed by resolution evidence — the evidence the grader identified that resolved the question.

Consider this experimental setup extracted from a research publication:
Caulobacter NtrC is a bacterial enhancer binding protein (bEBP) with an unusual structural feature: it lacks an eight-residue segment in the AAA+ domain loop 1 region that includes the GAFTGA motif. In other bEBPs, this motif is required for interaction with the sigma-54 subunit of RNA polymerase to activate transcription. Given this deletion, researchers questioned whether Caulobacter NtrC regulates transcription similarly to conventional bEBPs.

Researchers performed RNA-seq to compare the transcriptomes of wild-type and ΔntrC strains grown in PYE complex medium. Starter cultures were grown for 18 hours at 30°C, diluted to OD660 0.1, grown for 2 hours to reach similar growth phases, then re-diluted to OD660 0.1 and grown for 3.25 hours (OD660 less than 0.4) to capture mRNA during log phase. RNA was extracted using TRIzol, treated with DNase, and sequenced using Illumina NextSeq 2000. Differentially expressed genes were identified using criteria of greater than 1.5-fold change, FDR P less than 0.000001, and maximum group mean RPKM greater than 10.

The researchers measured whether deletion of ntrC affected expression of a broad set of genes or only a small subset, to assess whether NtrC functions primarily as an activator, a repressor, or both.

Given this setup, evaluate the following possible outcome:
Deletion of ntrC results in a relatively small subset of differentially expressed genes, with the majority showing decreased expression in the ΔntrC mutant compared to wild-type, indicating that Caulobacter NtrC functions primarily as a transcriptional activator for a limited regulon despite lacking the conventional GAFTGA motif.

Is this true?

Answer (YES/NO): NO